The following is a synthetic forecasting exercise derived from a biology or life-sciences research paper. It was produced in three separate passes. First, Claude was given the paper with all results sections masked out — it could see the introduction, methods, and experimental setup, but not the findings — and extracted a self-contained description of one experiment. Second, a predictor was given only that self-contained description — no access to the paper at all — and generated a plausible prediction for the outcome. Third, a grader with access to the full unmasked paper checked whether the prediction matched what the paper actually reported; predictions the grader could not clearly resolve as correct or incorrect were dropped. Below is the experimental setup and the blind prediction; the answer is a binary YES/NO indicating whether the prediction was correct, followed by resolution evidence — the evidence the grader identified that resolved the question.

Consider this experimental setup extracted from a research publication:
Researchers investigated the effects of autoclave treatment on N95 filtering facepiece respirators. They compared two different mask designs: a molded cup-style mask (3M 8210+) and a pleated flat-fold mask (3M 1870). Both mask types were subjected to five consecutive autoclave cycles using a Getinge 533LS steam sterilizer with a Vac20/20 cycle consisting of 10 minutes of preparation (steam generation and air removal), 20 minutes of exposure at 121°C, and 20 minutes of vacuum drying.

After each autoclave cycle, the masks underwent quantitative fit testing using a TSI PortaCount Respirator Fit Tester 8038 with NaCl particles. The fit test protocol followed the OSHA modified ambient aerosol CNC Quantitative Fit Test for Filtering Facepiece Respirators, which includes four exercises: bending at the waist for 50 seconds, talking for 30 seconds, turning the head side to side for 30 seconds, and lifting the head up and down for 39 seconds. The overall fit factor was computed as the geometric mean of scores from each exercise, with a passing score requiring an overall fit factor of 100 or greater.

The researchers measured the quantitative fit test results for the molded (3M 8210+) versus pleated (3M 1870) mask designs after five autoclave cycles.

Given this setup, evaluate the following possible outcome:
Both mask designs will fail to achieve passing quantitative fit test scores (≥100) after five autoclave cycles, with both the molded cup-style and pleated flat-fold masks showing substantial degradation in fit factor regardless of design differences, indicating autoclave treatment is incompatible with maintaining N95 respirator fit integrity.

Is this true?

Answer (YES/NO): NO